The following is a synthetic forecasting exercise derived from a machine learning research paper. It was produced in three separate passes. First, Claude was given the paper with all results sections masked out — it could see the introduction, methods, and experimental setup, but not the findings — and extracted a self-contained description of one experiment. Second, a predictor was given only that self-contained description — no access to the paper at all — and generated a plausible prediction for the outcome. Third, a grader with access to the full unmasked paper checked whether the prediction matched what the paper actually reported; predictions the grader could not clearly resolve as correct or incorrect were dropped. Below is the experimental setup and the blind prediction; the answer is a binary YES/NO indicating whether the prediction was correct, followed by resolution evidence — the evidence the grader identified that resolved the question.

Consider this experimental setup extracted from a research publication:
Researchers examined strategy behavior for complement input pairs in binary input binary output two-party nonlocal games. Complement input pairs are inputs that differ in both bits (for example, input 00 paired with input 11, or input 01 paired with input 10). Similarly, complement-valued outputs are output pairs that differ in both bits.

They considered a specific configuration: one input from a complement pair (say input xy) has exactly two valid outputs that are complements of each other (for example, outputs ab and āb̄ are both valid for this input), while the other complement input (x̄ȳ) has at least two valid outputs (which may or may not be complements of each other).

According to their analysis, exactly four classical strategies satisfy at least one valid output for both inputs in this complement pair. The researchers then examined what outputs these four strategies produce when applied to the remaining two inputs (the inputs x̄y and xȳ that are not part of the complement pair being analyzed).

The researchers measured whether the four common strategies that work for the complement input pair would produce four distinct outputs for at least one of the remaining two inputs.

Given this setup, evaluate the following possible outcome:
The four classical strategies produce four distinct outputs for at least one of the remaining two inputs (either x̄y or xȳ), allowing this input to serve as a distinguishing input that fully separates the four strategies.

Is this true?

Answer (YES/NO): YES